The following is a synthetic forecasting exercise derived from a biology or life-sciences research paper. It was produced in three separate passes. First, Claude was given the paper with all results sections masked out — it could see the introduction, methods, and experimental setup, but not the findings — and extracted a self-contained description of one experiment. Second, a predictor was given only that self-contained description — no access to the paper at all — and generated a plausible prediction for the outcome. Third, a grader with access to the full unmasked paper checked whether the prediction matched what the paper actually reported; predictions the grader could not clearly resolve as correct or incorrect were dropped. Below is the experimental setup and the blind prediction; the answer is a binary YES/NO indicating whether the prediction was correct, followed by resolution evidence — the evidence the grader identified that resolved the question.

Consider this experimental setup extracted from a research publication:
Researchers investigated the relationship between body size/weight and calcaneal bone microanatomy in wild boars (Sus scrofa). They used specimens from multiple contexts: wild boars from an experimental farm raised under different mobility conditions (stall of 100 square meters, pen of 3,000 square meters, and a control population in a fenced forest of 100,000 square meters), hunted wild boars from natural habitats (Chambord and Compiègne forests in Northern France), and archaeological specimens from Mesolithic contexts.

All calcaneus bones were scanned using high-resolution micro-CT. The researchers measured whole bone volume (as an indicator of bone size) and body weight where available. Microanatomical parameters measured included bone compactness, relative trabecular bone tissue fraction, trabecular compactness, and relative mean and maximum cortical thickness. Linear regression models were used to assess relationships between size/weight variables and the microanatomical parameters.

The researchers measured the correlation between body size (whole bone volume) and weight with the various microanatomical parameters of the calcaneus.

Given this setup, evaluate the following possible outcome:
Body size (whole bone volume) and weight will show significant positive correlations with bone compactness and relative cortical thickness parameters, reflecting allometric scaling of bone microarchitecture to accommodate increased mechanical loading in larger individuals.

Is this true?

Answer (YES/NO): NO